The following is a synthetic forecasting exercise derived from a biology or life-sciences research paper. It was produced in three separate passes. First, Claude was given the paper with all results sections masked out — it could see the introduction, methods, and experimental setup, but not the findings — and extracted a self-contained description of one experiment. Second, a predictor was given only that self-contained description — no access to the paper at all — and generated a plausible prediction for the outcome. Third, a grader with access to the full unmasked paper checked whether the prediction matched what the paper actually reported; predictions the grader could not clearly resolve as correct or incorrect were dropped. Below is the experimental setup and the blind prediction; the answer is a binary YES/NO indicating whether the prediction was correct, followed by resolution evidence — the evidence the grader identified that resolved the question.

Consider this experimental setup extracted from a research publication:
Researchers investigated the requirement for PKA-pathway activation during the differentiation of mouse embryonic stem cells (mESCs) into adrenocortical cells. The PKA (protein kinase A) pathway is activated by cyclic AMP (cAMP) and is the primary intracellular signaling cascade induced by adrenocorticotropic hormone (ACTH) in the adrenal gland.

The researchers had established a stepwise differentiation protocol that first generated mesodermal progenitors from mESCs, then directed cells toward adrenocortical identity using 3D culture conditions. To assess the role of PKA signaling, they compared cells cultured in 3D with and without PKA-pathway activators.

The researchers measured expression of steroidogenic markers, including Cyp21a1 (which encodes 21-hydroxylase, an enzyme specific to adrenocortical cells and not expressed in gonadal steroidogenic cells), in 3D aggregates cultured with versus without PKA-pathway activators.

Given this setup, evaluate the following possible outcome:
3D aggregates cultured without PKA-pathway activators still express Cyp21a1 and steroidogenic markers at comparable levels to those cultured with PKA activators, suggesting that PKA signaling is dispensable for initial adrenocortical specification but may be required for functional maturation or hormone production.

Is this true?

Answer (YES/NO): NO